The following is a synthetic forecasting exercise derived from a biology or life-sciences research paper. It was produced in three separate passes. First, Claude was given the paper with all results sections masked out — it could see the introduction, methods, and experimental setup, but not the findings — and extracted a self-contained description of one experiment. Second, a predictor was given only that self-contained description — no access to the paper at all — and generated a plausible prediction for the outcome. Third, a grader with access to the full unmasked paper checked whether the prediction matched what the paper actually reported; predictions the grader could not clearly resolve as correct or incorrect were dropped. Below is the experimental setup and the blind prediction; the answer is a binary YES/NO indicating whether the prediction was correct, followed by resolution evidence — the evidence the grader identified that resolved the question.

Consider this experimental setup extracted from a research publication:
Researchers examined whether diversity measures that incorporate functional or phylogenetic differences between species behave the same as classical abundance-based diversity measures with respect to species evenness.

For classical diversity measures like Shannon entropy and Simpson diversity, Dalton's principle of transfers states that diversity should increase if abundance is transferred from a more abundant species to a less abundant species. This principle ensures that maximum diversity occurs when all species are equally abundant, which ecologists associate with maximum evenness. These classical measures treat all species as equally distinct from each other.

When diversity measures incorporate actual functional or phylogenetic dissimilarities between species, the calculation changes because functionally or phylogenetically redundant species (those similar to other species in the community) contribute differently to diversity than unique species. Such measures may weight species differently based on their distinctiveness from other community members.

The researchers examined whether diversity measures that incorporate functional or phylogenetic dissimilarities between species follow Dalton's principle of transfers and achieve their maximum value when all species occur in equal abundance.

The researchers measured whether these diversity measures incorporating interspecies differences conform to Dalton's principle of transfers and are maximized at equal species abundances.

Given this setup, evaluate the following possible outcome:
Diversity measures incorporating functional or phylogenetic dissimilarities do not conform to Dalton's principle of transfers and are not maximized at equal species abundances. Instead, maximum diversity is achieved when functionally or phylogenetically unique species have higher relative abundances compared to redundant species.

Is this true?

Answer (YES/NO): NO